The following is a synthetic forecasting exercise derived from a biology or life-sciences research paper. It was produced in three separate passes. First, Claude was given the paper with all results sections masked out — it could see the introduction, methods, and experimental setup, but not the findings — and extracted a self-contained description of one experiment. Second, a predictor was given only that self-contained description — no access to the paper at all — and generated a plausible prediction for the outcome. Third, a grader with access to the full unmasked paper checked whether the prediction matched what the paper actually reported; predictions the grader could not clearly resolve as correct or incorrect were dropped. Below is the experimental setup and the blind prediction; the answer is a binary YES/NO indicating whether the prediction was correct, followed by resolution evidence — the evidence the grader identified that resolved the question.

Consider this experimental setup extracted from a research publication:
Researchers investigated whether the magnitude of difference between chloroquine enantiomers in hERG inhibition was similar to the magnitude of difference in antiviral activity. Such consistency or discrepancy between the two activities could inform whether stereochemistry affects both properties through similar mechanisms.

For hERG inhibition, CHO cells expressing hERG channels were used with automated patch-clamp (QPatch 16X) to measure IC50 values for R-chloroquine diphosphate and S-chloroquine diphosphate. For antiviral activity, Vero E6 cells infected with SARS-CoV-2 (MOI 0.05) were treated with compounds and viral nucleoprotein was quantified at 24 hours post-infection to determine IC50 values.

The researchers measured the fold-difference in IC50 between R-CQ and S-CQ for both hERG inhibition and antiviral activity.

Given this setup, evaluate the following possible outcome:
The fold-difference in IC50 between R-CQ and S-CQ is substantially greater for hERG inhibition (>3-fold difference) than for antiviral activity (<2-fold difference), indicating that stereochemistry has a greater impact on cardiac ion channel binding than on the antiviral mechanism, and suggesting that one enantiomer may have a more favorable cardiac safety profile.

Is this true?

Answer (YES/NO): NO